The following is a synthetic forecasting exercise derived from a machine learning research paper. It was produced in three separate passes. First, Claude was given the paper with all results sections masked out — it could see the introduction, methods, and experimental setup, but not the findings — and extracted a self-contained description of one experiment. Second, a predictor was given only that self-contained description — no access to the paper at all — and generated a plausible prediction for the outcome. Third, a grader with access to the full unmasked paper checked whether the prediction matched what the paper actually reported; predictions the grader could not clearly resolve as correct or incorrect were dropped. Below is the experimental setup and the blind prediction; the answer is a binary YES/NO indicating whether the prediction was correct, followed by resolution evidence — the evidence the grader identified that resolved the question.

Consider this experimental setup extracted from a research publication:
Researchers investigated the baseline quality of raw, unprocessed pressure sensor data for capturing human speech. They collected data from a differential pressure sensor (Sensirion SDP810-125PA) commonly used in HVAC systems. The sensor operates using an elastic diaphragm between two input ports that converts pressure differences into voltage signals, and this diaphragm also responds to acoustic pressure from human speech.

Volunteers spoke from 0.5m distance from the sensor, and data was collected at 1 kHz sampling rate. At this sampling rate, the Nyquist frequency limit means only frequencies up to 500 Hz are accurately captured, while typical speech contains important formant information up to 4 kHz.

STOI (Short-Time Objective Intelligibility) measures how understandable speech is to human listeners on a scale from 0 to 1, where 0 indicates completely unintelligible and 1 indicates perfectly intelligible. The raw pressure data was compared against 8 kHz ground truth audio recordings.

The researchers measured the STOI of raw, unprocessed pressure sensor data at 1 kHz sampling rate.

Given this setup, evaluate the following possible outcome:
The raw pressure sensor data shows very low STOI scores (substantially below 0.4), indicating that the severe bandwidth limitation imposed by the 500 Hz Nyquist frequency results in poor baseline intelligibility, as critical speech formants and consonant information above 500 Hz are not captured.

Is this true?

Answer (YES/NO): NO